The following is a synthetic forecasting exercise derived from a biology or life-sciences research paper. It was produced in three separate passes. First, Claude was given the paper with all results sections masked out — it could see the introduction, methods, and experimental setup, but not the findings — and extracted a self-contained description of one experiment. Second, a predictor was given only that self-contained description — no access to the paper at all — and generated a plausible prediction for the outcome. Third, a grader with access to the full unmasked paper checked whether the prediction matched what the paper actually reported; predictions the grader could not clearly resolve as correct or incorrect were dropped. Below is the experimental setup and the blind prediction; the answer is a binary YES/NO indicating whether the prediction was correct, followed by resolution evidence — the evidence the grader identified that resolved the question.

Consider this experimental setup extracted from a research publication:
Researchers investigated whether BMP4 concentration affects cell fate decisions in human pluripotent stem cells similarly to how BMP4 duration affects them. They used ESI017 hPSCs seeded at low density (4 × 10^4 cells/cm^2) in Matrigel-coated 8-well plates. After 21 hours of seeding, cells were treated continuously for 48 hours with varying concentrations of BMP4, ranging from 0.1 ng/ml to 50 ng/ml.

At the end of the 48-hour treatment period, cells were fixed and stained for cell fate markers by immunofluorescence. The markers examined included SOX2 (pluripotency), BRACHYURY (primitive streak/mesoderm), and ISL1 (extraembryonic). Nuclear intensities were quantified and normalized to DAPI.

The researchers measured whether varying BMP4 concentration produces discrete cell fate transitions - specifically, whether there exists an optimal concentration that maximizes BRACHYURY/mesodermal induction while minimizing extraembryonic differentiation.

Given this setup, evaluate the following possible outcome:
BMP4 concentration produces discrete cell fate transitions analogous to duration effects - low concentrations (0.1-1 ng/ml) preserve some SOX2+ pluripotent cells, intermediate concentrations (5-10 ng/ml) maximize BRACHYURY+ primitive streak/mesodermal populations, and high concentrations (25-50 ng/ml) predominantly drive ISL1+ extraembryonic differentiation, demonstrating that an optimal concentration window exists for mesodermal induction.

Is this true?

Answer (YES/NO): NO